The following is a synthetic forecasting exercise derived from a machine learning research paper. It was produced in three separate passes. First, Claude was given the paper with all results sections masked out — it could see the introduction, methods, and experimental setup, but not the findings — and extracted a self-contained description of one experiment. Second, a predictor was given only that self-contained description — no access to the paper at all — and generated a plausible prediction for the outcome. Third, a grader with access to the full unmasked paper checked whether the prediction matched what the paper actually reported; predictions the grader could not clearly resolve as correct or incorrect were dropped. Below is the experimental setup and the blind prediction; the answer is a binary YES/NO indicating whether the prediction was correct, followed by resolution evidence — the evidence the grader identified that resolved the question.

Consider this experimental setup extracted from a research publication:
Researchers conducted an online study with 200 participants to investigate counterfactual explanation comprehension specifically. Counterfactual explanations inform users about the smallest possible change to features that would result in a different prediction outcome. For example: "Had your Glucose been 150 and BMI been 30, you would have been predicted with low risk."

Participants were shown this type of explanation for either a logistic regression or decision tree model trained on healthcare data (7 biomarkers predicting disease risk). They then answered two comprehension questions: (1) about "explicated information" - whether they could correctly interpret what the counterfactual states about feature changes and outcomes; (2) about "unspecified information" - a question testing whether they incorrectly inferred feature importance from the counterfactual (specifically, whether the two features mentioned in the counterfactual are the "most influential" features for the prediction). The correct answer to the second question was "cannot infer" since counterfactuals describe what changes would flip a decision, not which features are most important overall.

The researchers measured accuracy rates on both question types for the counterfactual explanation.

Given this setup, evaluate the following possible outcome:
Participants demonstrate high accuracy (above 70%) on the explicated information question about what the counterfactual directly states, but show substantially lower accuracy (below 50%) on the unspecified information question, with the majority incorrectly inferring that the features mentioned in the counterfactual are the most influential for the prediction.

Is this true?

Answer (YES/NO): NO